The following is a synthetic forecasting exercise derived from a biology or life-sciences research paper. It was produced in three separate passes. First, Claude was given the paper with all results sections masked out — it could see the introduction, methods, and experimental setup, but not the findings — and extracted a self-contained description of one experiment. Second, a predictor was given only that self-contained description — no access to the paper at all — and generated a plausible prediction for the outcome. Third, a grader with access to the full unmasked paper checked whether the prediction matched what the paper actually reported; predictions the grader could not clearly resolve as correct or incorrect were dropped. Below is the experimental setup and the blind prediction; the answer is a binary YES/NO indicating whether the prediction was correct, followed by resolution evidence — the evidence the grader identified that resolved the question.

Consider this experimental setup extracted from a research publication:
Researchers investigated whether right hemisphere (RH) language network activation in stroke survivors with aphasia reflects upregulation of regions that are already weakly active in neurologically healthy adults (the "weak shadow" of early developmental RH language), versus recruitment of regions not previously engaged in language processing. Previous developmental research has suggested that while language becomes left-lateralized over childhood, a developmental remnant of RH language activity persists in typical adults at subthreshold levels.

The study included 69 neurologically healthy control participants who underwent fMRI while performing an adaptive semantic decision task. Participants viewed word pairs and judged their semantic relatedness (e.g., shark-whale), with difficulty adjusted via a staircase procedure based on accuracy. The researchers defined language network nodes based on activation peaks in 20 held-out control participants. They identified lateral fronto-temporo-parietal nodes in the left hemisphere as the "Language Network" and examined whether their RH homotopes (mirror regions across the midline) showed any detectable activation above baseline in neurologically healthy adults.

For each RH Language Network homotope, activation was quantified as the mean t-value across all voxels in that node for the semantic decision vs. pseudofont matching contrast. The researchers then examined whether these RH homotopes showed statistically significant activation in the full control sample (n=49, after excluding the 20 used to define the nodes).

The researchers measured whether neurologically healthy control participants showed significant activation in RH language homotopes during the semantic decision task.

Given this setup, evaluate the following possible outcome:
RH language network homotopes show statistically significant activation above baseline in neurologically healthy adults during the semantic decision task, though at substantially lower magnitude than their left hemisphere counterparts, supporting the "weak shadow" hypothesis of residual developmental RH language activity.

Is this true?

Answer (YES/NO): NO